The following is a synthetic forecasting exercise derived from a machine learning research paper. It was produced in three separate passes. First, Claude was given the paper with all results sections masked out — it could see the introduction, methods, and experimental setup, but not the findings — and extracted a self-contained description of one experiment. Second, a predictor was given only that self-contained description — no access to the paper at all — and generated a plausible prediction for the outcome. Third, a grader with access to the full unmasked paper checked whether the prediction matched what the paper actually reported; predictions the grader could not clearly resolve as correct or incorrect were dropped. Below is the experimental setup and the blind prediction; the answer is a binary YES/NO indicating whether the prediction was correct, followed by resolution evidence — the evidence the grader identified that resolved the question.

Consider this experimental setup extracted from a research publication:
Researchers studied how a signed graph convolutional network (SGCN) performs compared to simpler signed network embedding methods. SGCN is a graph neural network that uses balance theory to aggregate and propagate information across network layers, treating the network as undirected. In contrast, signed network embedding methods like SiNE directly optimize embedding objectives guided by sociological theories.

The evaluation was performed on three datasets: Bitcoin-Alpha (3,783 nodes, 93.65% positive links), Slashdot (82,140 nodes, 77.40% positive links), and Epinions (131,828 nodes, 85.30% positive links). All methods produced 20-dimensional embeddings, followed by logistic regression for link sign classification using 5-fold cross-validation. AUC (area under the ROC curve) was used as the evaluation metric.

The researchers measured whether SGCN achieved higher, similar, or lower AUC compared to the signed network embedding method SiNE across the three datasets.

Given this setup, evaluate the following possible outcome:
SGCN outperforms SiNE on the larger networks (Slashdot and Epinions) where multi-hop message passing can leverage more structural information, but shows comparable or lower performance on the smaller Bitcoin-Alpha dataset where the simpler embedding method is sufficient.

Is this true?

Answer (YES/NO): NO